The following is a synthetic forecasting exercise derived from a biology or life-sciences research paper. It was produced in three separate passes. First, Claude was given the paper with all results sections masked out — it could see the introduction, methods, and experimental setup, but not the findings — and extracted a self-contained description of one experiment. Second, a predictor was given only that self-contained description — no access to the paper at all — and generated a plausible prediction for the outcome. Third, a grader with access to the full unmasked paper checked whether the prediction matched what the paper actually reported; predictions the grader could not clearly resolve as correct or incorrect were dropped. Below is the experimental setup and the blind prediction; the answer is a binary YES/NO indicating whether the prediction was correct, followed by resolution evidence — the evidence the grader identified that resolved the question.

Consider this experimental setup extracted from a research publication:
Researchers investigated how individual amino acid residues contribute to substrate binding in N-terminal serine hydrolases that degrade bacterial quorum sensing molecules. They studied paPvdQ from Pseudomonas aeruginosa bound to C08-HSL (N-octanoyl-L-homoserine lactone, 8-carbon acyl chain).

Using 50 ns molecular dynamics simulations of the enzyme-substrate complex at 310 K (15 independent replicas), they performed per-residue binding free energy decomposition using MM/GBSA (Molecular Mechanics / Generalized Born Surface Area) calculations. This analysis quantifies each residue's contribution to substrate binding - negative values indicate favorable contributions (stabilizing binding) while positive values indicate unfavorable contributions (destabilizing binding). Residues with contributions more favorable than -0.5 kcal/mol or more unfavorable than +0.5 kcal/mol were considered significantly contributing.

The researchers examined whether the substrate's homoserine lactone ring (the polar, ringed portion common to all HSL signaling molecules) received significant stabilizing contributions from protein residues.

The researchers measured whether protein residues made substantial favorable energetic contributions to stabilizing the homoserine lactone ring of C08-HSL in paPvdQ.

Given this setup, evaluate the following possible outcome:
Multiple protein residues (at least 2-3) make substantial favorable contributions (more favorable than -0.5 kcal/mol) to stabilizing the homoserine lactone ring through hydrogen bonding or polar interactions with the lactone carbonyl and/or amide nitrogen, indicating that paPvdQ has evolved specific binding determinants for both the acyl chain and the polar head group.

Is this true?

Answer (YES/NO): NO